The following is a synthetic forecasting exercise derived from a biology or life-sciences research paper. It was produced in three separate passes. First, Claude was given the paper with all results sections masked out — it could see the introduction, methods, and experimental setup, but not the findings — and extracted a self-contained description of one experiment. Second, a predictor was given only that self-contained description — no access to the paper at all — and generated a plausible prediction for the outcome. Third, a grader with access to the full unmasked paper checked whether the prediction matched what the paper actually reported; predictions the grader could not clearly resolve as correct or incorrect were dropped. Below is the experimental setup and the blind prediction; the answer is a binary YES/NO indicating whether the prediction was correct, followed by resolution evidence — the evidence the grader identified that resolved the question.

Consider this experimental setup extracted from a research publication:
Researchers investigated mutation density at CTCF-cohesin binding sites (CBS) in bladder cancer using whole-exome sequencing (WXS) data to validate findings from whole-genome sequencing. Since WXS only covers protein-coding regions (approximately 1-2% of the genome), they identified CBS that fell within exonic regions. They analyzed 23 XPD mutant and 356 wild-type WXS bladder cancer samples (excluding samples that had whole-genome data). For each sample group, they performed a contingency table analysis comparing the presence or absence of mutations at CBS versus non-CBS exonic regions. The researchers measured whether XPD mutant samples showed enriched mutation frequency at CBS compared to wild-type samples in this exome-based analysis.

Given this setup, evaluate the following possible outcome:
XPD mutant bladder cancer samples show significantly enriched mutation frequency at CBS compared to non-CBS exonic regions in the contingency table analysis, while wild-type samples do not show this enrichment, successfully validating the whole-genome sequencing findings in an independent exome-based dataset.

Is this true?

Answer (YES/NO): YES